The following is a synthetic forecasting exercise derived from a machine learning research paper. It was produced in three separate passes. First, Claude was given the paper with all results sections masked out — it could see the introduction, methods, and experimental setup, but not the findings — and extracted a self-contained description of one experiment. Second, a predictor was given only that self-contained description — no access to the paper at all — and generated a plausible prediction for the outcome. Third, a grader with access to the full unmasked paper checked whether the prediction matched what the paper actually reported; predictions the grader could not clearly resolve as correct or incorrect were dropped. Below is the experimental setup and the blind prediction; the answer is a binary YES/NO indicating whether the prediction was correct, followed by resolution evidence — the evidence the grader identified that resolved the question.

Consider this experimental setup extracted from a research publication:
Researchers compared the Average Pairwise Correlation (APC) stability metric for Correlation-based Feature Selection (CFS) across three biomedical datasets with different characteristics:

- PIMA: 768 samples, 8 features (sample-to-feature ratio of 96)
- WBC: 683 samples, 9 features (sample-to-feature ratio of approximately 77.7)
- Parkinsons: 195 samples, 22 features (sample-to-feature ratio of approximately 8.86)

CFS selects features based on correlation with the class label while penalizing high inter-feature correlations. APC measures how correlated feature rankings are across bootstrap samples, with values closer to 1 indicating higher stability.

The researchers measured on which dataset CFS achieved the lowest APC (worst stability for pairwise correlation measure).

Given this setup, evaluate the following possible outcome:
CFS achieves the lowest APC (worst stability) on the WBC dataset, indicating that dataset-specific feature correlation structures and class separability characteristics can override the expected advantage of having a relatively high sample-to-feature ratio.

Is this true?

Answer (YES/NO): NO